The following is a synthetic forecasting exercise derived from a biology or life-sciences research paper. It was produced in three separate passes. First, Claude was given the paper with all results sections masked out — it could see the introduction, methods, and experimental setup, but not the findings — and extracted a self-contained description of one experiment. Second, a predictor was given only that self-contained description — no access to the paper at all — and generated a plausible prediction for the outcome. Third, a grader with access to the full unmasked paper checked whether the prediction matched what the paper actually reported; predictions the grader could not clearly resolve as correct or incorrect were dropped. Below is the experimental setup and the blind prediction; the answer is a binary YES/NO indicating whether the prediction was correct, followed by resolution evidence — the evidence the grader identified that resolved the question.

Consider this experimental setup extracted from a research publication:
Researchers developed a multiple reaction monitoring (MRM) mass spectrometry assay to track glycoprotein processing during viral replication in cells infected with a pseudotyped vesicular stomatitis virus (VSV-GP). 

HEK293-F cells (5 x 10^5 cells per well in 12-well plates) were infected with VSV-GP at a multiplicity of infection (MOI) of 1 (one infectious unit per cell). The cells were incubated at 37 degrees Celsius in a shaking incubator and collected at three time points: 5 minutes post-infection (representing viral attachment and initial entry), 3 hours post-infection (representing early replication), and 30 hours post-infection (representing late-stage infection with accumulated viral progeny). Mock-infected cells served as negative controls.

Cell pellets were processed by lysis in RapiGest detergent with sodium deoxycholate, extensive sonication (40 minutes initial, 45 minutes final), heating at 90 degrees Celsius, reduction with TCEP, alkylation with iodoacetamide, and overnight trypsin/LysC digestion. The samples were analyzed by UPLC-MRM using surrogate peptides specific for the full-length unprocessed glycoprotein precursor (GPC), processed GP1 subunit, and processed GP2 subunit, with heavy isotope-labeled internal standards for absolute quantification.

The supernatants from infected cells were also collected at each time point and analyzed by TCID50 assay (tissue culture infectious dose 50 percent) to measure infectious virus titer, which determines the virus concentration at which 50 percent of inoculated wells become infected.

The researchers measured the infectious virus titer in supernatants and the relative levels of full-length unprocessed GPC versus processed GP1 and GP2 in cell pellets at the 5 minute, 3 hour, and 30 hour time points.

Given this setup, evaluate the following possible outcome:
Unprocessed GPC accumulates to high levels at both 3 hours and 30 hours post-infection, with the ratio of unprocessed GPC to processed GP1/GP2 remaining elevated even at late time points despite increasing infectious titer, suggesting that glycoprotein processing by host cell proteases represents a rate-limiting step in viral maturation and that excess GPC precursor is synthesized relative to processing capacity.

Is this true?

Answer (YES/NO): NO